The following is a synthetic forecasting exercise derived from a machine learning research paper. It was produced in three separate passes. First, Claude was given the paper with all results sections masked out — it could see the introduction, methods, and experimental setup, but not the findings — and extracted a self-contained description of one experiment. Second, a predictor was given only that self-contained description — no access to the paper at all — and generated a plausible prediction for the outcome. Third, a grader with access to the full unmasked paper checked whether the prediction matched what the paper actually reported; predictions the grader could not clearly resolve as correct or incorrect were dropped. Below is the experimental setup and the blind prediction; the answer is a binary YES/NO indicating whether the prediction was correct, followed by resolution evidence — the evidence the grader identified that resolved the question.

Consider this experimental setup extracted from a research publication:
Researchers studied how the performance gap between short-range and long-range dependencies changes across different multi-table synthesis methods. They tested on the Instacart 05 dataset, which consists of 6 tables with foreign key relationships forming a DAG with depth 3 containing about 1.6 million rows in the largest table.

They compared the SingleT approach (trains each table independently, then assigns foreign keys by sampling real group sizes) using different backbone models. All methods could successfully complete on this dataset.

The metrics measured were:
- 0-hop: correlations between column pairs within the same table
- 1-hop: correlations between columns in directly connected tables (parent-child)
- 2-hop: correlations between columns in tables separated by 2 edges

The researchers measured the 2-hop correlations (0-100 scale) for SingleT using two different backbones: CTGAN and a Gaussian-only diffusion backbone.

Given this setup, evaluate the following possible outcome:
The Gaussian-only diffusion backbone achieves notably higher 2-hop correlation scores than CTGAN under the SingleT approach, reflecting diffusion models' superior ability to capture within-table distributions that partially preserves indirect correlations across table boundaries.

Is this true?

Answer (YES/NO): NO